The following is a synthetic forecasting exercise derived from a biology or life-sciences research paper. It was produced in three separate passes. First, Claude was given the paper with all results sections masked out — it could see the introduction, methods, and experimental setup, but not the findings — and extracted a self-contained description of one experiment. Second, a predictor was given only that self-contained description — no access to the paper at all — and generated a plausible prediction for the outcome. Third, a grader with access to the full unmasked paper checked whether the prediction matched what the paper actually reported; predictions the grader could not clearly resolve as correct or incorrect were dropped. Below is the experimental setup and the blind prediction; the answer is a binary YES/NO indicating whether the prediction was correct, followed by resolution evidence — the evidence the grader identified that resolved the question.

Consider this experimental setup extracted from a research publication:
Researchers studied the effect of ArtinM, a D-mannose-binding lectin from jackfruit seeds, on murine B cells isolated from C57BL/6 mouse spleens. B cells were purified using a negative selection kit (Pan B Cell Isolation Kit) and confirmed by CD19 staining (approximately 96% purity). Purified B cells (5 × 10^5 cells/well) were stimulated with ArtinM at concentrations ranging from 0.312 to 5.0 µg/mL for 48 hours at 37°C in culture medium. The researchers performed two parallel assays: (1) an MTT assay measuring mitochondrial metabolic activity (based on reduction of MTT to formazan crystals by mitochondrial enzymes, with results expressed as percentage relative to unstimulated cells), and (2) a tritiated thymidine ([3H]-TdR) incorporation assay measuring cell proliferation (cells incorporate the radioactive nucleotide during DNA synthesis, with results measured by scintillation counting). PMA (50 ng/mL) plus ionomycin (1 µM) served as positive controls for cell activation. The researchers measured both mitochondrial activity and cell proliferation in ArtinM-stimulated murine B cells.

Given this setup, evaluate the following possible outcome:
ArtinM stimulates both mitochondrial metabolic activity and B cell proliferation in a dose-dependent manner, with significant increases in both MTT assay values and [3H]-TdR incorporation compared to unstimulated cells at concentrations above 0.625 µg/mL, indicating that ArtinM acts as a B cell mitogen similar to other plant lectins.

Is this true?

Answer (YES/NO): NO